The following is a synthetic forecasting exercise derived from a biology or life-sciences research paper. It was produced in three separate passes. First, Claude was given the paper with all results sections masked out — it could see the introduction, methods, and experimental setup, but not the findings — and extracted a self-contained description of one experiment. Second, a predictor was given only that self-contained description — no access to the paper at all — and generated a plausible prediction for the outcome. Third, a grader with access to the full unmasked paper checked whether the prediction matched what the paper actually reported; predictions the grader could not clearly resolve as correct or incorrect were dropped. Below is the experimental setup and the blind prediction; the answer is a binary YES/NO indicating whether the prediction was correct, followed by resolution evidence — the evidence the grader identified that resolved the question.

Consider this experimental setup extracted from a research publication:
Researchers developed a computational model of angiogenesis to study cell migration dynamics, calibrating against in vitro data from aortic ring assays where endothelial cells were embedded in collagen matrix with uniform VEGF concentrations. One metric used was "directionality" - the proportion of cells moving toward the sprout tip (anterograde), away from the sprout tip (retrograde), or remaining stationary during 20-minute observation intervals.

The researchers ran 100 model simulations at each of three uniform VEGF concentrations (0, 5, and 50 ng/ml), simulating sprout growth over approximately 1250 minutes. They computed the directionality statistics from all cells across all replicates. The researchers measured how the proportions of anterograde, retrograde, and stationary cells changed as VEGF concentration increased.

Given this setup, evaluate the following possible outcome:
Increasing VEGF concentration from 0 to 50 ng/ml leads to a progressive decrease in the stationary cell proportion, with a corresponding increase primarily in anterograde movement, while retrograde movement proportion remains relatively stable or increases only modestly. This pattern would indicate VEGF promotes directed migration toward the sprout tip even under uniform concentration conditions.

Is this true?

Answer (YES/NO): YES